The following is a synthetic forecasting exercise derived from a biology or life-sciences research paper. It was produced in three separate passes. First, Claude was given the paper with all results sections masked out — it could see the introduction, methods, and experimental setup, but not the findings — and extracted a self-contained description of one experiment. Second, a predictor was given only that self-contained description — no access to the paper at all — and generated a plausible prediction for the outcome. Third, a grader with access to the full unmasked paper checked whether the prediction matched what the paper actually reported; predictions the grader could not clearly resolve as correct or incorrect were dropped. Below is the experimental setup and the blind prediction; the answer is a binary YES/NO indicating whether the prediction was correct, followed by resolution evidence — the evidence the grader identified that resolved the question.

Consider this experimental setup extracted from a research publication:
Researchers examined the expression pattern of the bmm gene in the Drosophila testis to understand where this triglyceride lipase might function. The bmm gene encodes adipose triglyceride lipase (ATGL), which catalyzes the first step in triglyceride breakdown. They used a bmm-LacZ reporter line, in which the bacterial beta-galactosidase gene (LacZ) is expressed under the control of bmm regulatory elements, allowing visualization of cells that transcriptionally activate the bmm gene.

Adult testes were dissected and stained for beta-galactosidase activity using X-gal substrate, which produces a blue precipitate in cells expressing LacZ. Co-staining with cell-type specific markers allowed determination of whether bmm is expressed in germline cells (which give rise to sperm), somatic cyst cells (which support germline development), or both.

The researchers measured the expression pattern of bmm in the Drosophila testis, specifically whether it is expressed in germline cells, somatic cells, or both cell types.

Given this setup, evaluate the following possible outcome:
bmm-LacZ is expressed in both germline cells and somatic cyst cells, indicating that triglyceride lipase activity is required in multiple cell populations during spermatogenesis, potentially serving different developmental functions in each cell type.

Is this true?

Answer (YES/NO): YES